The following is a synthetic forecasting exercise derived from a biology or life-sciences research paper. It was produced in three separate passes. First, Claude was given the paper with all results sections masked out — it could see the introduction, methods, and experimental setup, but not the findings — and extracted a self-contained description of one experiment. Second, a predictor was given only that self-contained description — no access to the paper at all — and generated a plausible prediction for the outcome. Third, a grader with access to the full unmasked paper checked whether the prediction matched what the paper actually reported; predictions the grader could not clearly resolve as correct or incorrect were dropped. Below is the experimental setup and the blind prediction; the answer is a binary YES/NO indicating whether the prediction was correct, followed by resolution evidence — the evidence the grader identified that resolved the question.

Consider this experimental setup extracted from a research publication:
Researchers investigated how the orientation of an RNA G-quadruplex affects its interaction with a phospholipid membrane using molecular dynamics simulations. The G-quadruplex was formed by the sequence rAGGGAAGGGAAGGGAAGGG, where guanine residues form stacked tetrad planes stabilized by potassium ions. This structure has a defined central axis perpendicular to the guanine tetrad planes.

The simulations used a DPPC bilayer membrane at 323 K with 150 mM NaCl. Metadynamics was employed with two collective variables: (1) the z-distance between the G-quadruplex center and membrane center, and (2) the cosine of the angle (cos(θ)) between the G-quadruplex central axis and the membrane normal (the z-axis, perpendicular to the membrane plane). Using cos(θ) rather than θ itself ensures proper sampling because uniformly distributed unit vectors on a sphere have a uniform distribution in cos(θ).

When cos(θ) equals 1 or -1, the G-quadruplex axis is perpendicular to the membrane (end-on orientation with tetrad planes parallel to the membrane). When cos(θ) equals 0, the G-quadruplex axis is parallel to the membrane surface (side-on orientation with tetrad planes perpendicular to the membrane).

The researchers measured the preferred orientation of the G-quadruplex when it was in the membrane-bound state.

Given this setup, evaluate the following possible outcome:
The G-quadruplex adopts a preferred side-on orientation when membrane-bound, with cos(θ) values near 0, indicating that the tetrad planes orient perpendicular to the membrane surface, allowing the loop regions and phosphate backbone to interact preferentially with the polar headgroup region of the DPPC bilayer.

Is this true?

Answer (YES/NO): NO